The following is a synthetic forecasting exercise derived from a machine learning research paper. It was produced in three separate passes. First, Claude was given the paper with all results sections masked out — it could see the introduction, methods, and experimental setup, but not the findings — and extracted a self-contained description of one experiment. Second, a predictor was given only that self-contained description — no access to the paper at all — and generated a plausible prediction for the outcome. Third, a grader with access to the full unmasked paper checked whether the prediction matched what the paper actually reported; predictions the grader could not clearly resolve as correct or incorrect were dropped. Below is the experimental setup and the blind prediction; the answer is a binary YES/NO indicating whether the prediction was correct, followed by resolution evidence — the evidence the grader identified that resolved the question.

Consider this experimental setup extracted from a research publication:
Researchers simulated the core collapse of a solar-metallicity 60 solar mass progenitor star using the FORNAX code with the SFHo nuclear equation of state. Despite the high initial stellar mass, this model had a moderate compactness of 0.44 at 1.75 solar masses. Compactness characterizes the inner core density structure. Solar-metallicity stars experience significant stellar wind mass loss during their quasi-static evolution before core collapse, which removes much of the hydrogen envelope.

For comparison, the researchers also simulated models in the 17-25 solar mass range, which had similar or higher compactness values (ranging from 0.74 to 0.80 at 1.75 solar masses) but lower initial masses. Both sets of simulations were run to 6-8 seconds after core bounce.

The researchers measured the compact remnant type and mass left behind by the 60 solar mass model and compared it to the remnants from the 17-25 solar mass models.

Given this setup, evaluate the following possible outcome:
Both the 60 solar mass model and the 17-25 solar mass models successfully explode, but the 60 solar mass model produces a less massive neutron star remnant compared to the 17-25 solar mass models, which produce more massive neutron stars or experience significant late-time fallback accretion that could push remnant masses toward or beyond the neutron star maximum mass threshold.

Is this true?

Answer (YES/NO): YES